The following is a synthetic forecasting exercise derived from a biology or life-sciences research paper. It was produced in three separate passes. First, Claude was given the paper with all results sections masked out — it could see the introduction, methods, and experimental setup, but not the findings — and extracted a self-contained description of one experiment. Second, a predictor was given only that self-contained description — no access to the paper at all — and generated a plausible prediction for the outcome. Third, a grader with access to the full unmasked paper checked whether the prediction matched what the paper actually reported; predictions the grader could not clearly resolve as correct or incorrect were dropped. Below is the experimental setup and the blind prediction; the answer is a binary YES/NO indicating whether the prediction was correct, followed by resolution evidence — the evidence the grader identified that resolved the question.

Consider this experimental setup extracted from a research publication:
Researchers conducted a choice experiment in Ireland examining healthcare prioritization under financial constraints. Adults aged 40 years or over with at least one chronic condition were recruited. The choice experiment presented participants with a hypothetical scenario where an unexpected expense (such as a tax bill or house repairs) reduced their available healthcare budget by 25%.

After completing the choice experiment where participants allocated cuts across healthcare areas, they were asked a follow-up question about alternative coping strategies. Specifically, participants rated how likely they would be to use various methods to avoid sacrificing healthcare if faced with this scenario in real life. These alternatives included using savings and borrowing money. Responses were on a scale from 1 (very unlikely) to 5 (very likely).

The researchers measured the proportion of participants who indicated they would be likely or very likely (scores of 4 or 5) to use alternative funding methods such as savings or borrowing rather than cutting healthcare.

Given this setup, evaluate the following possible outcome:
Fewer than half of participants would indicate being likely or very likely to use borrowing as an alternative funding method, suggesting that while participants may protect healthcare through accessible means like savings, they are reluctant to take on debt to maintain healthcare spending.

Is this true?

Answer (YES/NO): YES